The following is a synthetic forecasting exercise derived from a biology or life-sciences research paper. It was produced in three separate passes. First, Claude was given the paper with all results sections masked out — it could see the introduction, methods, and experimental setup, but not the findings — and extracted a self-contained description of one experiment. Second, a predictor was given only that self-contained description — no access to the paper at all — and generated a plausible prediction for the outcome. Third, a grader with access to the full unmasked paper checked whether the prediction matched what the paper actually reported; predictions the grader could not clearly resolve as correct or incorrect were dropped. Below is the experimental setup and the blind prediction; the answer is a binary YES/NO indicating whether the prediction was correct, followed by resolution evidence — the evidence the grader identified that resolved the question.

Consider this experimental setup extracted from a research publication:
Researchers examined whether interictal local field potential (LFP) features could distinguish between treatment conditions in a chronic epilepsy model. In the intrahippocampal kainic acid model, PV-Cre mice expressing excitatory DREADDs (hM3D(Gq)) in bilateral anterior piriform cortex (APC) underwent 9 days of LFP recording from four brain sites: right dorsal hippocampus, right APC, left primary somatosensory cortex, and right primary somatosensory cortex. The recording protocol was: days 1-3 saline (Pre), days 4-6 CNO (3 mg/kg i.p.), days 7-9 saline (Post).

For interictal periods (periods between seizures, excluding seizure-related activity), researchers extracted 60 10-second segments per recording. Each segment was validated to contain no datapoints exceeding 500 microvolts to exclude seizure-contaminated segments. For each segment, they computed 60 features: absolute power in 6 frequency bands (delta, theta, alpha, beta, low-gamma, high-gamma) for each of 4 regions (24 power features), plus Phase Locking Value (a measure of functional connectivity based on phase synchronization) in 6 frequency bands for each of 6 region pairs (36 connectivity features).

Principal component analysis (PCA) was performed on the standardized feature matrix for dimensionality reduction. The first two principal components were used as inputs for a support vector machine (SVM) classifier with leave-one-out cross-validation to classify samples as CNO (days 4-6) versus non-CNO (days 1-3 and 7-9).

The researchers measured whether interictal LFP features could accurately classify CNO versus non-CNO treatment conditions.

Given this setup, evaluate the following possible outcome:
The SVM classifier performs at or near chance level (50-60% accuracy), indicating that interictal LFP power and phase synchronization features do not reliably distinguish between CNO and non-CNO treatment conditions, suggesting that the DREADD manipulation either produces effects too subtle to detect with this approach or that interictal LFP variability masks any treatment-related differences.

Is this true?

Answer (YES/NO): NO